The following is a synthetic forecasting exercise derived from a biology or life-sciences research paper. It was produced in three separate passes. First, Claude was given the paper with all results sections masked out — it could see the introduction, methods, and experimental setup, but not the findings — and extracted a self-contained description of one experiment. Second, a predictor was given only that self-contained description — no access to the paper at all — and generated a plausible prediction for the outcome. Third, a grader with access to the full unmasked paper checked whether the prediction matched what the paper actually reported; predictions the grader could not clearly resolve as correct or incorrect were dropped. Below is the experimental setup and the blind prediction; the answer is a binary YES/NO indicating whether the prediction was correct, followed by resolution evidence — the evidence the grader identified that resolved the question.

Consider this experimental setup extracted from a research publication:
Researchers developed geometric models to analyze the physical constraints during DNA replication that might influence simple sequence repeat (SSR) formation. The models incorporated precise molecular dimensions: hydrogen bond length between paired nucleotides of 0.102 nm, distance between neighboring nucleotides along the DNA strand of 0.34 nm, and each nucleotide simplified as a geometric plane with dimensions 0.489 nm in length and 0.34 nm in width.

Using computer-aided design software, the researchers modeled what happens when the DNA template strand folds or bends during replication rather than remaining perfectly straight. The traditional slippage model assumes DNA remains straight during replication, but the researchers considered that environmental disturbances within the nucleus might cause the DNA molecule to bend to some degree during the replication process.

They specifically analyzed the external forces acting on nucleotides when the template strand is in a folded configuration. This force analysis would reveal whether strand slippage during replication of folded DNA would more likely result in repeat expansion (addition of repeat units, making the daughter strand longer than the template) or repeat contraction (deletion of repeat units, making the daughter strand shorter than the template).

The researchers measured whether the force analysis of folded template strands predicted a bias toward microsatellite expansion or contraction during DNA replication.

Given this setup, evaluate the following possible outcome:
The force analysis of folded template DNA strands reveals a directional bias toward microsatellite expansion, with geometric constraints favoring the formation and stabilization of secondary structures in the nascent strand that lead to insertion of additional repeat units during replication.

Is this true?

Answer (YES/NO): NO